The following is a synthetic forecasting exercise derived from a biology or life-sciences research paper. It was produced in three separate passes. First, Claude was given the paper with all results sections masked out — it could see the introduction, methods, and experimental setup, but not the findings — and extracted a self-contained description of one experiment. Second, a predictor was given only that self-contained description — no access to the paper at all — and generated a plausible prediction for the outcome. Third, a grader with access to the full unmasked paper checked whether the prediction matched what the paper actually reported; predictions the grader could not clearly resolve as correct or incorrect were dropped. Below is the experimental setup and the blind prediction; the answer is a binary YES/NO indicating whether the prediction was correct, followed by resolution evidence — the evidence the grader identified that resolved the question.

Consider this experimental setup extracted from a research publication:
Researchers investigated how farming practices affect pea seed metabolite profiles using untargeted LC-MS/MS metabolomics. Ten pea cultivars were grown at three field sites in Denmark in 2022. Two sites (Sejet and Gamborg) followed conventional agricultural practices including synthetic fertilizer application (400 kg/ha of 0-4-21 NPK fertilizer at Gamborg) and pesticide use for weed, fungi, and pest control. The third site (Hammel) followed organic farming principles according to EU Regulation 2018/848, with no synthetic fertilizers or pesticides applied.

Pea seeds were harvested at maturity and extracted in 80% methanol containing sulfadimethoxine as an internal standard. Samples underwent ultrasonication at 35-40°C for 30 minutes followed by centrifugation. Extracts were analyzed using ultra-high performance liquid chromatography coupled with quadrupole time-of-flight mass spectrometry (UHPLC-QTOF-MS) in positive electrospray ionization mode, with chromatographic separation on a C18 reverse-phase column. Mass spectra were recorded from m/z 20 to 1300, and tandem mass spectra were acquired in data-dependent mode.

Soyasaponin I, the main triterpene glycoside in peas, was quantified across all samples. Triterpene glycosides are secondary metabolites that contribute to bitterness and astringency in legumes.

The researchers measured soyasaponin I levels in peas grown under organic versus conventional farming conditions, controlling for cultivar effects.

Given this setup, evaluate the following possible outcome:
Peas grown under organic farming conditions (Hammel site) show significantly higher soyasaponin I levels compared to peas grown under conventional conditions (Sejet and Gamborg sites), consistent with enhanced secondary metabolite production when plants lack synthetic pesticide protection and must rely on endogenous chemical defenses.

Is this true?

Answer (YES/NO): NO